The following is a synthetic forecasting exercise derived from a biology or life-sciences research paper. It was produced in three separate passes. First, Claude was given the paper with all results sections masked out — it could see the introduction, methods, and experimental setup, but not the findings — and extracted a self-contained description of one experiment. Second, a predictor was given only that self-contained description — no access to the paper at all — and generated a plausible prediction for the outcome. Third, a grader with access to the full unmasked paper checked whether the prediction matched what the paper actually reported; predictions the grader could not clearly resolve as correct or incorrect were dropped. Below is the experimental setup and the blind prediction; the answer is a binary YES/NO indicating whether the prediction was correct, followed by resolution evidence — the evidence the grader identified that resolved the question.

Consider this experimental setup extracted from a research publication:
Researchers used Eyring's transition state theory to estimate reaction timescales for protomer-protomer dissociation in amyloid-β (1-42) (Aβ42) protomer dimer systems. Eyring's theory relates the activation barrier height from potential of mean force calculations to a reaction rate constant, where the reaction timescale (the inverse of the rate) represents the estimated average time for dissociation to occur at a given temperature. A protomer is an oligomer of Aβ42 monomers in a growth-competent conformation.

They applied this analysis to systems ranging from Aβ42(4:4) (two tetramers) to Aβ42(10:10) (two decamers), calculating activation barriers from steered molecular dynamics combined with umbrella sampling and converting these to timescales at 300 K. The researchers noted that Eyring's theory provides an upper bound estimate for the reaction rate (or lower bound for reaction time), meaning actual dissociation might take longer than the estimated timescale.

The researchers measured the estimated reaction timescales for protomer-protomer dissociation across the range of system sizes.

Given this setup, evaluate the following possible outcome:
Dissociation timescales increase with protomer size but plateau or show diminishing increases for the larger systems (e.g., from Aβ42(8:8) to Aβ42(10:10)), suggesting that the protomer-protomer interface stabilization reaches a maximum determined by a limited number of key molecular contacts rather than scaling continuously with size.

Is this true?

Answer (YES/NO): NO